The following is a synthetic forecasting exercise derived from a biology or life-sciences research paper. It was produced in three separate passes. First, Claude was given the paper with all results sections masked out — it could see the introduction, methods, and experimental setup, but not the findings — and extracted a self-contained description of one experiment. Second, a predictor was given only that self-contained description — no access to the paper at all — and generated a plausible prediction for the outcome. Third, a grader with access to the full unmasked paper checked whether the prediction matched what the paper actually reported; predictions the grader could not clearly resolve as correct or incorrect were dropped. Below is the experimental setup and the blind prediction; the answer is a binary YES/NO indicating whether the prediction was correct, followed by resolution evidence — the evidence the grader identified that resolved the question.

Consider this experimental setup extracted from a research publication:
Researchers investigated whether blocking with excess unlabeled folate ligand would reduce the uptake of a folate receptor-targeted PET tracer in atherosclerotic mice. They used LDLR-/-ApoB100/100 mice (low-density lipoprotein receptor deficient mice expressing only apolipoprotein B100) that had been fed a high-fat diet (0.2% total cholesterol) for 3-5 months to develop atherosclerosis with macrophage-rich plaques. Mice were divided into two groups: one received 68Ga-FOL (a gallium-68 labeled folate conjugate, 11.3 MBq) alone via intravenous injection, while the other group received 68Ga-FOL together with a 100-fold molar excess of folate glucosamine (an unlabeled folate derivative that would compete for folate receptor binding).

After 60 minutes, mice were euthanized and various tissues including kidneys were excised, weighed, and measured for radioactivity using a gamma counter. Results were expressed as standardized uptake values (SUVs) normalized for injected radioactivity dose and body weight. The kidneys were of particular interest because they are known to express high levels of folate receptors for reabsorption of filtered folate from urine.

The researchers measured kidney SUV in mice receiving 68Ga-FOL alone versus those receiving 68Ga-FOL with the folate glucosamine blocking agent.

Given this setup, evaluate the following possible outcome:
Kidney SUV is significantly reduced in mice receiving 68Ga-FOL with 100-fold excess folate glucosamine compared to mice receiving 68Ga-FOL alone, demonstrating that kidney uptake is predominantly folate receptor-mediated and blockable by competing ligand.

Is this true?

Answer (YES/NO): YES